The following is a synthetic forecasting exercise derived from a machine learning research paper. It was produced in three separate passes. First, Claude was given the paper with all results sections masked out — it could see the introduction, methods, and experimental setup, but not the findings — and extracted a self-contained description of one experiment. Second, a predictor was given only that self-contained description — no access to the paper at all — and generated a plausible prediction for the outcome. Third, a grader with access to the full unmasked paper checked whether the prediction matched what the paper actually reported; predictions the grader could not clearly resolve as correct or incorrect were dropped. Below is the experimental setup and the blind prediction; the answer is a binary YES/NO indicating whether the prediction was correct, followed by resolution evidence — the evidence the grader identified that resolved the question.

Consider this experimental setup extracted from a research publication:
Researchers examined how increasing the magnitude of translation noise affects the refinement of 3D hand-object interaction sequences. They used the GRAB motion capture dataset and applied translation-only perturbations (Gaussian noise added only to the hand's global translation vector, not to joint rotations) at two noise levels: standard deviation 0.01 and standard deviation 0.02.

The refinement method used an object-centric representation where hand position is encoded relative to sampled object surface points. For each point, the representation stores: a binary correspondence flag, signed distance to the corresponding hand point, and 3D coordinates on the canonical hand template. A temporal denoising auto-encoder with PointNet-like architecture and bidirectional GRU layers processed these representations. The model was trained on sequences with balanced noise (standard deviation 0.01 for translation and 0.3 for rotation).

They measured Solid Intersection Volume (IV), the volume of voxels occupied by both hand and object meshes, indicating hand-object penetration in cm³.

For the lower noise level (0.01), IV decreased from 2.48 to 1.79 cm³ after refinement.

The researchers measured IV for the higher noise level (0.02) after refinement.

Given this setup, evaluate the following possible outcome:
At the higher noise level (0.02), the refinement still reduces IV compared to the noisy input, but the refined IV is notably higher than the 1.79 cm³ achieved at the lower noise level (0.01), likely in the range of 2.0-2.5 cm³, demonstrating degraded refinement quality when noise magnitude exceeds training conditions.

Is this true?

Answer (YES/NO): NO